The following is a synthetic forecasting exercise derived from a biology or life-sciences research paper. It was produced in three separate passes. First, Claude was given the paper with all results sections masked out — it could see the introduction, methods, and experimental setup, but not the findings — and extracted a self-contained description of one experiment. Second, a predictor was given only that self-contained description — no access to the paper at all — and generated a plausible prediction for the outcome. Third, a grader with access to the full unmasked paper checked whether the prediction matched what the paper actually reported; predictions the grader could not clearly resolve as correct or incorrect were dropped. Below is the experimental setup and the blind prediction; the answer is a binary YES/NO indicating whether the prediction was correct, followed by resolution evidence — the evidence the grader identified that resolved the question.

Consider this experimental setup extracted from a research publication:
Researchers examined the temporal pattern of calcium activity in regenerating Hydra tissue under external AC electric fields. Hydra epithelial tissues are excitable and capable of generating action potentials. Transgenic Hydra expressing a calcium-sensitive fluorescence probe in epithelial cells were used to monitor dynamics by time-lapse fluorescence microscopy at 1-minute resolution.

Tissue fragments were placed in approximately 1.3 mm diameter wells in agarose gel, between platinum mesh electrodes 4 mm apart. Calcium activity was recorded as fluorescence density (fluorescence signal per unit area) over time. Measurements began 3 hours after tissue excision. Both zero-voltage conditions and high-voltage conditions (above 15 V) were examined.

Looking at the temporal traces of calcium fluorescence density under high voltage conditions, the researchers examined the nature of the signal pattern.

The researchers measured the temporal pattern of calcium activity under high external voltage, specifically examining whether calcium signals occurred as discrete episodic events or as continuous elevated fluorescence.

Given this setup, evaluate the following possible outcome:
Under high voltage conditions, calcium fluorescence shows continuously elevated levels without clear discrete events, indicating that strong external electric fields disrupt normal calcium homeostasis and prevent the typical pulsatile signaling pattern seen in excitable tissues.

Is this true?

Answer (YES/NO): NO